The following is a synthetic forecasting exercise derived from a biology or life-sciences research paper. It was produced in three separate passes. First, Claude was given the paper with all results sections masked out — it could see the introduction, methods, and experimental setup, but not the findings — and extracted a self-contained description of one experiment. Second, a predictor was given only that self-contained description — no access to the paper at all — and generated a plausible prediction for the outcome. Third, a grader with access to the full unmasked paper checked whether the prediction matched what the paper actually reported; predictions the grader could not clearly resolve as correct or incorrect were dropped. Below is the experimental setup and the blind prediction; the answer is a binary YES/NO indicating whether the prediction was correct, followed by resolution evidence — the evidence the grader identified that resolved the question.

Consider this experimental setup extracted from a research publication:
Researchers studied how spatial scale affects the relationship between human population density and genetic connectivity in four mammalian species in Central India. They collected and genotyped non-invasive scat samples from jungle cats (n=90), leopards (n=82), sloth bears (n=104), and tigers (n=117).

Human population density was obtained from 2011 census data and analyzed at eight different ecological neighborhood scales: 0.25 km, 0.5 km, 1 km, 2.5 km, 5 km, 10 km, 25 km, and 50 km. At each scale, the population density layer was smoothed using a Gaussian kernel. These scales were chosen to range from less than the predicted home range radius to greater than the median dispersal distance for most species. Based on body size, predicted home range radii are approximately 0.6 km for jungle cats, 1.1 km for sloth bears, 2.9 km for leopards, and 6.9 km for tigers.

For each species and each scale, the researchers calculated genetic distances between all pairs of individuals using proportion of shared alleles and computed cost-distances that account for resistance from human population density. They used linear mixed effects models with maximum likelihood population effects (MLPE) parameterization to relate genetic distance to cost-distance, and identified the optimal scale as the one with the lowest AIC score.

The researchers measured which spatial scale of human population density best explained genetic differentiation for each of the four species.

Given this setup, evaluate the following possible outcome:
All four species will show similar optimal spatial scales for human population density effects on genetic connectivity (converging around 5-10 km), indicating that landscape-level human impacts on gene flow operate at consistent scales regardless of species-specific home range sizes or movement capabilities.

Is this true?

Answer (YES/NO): NO